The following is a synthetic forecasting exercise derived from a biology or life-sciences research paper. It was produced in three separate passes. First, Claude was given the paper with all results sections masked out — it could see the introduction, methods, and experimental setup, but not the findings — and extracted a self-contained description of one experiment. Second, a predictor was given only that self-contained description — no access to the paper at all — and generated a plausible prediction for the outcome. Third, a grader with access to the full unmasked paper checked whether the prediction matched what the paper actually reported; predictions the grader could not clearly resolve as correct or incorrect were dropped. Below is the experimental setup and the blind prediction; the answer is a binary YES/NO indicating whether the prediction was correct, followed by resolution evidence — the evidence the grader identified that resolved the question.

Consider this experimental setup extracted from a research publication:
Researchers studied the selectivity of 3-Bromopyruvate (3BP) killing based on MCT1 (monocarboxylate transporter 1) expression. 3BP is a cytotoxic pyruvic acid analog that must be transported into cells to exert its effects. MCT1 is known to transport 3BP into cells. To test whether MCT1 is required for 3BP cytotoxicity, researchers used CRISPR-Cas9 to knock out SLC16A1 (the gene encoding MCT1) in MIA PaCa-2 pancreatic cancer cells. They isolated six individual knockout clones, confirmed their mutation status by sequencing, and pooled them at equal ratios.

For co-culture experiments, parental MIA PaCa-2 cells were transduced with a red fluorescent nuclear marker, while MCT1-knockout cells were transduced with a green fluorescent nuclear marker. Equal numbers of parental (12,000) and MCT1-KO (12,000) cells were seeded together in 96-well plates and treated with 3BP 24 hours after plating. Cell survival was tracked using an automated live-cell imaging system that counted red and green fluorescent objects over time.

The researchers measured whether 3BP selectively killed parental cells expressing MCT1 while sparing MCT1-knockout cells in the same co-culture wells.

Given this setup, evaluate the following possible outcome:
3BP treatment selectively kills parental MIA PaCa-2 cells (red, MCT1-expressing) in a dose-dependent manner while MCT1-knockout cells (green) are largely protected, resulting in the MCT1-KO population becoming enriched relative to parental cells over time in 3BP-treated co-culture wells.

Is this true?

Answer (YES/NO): YES